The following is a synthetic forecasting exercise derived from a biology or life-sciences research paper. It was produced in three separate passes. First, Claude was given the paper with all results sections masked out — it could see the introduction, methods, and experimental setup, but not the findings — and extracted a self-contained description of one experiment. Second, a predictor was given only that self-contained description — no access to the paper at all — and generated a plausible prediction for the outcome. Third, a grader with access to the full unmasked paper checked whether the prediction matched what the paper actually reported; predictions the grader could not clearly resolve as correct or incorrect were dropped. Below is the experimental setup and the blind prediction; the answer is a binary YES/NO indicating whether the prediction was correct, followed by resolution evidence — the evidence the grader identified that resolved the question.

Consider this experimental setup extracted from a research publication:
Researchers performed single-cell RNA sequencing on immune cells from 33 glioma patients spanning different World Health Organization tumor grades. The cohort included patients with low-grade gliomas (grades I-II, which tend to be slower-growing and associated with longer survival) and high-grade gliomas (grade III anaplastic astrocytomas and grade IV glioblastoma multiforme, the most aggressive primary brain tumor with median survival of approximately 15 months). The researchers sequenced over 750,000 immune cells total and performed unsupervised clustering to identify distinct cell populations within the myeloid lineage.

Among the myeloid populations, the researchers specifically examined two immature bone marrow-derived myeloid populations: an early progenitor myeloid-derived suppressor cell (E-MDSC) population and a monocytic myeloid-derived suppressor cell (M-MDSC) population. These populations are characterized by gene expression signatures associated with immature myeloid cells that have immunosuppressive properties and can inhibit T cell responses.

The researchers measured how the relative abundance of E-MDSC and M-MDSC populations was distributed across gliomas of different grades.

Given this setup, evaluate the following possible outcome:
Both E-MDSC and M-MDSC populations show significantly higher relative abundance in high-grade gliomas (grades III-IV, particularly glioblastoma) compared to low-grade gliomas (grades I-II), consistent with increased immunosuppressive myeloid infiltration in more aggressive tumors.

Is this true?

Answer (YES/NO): NO